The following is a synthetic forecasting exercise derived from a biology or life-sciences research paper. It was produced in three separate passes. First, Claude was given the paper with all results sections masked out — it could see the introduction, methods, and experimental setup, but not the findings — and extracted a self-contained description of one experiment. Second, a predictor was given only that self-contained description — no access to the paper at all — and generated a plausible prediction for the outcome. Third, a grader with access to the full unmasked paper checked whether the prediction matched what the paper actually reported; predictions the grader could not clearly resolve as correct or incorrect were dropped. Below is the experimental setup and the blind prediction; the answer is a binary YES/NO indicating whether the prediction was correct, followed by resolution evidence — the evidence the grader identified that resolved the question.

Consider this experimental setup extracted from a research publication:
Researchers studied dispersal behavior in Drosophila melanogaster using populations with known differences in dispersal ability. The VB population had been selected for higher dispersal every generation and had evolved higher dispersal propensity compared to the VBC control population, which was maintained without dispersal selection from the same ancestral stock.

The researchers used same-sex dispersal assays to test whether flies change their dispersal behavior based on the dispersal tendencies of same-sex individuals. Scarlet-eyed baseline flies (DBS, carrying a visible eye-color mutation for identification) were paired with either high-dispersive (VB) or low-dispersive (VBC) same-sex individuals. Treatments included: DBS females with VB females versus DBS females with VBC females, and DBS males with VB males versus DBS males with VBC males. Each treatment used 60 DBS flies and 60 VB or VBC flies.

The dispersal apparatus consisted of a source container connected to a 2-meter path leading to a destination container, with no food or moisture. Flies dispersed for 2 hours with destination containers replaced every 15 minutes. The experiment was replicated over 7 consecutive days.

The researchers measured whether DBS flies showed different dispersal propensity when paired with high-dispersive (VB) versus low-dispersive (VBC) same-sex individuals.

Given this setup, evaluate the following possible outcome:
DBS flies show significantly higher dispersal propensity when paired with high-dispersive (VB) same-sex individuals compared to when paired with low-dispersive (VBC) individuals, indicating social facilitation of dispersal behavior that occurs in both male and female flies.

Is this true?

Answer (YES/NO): NO